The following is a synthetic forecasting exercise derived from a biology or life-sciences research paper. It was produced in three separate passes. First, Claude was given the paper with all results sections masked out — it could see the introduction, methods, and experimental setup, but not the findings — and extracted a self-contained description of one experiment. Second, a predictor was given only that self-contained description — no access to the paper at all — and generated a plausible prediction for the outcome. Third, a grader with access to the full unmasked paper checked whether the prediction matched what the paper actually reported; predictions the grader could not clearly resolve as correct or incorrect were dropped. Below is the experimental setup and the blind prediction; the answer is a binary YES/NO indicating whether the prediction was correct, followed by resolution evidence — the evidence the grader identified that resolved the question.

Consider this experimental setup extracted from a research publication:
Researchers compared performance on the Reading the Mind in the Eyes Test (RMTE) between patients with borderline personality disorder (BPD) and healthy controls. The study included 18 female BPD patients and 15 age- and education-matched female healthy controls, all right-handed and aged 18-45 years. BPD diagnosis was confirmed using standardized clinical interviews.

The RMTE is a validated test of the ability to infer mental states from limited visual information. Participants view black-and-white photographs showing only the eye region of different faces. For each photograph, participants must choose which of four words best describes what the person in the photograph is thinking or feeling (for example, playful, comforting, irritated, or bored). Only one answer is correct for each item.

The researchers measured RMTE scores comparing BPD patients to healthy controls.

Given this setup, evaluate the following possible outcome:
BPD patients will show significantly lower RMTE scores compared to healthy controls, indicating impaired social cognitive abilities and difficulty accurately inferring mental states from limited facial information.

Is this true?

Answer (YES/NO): NO